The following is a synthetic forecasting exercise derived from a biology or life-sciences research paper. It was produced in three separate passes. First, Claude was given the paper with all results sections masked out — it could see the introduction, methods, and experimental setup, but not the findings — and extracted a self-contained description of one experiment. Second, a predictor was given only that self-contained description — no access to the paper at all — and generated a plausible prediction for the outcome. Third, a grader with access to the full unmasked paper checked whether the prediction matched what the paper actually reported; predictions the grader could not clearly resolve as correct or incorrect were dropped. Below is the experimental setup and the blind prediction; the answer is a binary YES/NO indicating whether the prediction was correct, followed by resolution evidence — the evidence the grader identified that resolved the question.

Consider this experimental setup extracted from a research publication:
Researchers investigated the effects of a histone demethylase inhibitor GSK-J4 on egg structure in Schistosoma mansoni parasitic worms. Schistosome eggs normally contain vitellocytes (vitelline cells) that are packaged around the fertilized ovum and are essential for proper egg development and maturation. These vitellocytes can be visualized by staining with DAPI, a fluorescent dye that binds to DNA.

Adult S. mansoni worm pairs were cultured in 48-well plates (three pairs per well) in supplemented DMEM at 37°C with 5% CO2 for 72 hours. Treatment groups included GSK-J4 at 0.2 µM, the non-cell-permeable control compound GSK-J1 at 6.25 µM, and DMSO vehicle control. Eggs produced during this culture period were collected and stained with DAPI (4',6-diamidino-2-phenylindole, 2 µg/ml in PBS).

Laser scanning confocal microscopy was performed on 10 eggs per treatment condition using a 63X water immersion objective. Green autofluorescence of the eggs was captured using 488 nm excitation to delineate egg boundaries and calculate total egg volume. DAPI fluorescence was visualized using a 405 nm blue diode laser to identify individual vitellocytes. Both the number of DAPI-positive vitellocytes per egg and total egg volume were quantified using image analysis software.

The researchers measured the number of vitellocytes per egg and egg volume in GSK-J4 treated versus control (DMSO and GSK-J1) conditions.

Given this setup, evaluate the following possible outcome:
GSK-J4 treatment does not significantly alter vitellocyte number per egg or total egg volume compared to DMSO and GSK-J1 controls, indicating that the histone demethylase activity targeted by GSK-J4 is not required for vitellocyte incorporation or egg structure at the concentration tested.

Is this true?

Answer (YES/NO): NO